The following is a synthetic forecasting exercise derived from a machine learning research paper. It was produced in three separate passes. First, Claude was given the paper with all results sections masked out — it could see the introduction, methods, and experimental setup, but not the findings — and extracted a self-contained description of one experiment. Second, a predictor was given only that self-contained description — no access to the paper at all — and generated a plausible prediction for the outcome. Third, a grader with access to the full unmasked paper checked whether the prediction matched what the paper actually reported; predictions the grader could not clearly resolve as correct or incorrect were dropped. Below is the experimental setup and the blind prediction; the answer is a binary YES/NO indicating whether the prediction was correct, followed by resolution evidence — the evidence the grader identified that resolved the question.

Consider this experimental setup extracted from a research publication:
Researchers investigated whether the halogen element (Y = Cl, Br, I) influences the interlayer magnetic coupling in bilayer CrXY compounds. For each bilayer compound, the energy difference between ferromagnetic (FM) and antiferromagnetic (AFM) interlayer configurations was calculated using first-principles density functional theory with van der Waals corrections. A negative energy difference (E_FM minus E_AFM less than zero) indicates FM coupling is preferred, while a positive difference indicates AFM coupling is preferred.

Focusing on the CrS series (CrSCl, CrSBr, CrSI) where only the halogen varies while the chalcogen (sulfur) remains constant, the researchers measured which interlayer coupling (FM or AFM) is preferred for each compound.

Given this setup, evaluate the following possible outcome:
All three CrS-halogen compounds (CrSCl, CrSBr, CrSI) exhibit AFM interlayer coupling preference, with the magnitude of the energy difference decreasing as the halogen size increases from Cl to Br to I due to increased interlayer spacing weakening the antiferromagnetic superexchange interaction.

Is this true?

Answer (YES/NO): NO